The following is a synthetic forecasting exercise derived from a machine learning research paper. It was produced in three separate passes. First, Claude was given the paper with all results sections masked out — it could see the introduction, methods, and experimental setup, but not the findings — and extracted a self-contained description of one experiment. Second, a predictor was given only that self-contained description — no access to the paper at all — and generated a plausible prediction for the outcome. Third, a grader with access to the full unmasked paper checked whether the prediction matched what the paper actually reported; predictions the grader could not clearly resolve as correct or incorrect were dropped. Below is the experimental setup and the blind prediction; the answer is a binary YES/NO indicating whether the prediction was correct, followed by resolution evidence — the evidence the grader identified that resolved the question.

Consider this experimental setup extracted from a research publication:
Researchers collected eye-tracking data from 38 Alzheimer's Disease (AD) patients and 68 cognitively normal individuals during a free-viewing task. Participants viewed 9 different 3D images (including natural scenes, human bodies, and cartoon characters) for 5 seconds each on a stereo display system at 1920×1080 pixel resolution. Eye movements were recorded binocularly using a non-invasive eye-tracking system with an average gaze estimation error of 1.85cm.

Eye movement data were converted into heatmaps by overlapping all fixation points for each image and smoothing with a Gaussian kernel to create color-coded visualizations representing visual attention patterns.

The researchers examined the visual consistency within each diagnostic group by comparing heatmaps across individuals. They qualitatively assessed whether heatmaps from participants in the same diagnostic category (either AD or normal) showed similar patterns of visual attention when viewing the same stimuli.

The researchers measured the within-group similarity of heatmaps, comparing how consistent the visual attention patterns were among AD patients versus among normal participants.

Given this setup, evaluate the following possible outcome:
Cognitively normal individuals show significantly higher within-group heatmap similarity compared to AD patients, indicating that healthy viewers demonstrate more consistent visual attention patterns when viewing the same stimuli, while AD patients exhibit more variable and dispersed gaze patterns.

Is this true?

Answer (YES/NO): YES